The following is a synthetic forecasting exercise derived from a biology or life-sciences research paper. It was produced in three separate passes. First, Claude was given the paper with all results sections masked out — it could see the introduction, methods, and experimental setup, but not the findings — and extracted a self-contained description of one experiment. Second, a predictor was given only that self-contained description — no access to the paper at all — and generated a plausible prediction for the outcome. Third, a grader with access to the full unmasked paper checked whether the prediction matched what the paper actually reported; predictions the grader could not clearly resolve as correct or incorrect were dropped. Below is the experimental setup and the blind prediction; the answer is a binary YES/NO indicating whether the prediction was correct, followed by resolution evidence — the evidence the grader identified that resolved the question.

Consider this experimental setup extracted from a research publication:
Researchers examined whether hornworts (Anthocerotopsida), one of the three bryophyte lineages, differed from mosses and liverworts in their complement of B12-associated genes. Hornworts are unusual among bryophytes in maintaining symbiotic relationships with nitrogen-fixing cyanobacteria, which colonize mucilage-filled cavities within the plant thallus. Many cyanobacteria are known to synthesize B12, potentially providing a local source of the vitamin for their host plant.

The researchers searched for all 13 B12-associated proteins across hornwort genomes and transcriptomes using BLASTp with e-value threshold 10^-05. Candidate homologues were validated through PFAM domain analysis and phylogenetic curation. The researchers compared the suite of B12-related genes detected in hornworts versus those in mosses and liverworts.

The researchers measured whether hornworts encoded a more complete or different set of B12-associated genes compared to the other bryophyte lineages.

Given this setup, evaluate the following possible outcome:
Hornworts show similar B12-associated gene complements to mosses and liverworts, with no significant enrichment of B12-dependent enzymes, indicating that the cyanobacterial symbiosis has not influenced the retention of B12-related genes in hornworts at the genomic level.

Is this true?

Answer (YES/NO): NO